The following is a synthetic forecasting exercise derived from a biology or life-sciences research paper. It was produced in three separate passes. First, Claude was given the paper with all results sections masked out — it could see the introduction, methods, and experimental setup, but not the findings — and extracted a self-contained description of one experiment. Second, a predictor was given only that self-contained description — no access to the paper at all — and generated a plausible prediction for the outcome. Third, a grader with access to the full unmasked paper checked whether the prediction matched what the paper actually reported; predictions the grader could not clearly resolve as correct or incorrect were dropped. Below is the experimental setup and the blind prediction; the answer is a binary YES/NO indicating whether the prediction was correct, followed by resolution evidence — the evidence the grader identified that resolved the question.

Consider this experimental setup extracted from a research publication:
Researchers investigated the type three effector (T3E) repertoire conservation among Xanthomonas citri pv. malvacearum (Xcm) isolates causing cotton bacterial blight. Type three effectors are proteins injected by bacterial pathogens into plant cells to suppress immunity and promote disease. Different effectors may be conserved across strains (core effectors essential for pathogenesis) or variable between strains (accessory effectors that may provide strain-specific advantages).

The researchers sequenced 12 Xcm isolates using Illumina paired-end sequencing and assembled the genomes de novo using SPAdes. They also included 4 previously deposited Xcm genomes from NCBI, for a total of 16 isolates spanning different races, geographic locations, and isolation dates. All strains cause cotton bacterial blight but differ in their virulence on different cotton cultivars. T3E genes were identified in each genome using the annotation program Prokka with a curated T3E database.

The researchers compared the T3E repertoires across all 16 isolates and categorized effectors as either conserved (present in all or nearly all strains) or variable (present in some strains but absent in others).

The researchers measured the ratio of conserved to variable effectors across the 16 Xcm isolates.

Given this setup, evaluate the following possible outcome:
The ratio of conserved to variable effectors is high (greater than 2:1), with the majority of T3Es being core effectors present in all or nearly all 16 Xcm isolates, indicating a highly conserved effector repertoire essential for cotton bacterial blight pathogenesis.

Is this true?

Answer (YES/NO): YES